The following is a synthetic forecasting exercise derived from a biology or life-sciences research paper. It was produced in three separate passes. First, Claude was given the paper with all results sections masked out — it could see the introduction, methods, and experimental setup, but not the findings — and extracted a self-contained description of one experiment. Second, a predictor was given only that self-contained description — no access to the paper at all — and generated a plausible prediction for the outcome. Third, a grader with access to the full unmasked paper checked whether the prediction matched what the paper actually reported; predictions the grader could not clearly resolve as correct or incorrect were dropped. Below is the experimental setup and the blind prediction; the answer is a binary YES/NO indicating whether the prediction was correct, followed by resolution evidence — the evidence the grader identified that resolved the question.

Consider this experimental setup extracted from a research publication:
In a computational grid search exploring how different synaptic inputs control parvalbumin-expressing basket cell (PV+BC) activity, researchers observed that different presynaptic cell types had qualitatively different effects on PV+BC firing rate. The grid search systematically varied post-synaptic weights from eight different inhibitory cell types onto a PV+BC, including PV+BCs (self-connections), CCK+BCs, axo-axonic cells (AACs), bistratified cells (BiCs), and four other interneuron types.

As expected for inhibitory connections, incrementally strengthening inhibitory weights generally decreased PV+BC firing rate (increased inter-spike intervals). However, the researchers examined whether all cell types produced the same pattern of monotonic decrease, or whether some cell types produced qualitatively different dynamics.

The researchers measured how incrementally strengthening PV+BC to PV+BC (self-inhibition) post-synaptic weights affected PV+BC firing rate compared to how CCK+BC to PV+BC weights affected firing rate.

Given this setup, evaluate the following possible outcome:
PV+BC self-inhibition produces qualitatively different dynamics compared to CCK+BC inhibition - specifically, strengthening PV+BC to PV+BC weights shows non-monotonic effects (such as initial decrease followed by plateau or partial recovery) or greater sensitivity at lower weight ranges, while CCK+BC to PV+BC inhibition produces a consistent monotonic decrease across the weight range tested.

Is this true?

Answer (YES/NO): NO